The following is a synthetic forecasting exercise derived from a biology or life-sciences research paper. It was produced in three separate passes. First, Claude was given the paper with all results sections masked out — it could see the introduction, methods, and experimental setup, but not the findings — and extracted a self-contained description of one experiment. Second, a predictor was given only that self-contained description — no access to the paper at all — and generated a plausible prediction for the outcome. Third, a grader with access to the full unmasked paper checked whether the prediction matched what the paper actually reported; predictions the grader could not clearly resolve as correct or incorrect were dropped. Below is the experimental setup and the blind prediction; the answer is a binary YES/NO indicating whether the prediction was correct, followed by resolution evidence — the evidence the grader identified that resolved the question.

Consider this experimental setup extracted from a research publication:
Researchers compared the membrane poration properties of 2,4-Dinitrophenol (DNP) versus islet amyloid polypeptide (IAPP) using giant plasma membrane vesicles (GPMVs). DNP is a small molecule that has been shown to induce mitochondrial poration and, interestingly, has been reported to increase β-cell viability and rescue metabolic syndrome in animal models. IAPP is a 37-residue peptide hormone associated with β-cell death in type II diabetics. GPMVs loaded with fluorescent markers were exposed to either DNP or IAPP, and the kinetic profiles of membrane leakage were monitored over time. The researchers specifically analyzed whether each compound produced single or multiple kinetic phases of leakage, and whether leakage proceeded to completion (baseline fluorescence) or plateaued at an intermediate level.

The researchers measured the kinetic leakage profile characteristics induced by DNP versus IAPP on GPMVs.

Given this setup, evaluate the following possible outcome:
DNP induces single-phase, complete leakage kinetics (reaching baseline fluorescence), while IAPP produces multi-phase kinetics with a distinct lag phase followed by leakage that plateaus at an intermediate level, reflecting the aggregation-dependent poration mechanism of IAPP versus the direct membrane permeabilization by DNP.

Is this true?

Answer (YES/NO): NO